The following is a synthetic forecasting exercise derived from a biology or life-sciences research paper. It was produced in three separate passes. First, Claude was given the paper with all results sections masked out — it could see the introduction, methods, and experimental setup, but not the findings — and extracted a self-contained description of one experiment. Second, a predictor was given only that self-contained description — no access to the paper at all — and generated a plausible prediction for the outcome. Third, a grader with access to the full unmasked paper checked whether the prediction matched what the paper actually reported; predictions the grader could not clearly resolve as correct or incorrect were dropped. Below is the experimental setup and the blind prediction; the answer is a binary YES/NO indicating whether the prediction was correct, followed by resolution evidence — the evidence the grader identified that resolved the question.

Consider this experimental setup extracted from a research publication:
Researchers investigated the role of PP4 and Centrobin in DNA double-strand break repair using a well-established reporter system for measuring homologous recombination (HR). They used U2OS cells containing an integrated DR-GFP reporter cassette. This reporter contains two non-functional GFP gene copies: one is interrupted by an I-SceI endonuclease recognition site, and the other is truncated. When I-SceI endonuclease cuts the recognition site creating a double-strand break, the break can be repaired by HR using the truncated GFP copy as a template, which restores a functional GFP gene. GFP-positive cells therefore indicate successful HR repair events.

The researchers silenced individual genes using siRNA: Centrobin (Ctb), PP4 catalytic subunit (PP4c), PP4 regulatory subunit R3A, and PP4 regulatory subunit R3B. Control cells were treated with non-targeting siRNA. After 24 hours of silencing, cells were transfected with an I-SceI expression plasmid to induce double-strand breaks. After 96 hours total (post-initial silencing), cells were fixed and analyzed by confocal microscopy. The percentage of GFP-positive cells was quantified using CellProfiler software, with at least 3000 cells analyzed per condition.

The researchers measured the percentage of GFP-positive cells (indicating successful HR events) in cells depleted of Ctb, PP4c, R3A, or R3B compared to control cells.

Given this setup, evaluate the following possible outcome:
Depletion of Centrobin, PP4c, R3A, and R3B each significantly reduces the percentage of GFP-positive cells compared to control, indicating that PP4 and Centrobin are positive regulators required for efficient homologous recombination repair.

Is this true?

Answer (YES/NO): YES